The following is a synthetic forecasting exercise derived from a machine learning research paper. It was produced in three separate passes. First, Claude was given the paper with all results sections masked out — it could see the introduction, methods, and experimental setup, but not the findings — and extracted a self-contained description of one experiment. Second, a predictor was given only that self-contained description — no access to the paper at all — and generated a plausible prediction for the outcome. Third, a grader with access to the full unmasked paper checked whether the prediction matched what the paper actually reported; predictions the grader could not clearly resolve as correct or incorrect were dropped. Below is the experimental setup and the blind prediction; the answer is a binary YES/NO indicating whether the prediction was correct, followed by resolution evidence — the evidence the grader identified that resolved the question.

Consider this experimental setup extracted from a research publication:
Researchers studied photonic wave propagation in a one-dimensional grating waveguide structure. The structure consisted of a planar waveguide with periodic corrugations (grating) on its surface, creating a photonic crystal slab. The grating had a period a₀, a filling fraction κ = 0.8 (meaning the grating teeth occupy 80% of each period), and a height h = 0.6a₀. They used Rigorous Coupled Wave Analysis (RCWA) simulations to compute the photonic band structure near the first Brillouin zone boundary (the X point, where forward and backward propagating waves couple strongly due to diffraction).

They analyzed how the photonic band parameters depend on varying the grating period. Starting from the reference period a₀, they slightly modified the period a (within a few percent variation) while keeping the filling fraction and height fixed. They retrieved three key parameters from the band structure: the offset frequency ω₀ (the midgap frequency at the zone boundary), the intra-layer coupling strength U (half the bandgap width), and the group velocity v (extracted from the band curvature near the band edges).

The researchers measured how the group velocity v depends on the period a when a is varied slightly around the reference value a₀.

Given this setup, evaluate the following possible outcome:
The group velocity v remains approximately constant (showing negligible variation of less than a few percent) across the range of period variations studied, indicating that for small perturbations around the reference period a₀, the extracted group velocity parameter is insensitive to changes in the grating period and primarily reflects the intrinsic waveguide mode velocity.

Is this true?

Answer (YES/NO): YES